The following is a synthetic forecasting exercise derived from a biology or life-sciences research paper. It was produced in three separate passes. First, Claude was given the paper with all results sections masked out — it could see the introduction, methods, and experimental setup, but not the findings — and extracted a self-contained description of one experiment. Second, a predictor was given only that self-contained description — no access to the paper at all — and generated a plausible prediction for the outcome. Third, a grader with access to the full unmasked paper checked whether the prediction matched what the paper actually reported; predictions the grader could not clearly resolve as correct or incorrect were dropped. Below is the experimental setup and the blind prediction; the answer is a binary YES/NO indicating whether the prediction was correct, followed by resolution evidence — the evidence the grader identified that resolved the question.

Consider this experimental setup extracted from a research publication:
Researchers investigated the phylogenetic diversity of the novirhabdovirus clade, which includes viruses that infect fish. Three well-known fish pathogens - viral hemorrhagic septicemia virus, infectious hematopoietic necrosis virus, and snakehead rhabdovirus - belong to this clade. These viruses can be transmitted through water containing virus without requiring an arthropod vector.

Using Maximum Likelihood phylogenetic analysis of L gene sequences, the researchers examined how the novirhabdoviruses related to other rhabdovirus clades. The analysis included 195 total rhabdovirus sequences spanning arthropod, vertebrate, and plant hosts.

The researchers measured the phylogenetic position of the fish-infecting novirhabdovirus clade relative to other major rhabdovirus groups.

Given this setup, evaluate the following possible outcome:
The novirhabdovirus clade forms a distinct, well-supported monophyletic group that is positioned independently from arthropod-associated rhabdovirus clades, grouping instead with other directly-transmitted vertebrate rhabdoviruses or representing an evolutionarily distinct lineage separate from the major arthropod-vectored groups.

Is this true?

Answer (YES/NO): YES